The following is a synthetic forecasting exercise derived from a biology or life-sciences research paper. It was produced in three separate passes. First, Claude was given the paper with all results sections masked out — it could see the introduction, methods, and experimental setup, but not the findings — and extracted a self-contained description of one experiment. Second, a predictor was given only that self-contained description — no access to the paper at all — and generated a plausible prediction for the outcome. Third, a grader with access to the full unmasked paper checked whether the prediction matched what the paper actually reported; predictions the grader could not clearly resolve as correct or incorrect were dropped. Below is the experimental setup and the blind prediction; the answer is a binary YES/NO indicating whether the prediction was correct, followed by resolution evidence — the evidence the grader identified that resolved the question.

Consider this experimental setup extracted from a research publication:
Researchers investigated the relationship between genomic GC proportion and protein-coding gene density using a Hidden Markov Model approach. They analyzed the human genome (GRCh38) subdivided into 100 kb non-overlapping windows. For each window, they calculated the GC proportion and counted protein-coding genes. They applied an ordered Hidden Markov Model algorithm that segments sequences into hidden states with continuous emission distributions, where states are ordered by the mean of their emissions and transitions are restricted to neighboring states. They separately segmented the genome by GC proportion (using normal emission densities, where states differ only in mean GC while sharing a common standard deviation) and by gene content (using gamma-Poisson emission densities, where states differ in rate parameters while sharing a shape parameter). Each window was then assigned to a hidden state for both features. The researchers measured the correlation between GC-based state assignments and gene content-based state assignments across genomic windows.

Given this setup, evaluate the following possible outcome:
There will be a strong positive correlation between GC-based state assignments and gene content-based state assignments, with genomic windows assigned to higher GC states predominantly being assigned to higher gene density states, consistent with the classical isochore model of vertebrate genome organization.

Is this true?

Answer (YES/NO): YES